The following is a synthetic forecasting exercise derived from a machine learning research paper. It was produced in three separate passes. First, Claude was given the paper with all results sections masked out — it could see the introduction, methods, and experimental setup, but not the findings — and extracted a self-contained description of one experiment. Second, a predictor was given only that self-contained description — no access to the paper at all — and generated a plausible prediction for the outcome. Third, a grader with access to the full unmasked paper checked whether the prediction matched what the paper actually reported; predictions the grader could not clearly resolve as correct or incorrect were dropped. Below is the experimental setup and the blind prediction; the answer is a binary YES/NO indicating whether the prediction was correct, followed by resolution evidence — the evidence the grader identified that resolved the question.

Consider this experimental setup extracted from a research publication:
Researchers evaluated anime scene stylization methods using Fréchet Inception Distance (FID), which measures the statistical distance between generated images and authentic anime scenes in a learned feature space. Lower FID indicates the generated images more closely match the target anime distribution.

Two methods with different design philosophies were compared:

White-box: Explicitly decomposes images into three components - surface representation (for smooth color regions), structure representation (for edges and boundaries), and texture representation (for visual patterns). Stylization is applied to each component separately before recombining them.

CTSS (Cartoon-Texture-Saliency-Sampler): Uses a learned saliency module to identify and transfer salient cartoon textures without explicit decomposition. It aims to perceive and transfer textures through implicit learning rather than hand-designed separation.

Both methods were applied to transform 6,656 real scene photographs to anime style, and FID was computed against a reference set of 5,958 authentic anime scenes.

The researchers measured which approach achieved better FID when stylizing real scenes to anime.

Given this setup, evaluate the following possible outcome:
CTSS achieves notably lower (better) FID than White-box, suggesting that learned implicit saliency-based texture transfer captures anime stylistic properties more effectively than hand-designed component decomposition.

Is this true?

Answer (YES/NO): NO